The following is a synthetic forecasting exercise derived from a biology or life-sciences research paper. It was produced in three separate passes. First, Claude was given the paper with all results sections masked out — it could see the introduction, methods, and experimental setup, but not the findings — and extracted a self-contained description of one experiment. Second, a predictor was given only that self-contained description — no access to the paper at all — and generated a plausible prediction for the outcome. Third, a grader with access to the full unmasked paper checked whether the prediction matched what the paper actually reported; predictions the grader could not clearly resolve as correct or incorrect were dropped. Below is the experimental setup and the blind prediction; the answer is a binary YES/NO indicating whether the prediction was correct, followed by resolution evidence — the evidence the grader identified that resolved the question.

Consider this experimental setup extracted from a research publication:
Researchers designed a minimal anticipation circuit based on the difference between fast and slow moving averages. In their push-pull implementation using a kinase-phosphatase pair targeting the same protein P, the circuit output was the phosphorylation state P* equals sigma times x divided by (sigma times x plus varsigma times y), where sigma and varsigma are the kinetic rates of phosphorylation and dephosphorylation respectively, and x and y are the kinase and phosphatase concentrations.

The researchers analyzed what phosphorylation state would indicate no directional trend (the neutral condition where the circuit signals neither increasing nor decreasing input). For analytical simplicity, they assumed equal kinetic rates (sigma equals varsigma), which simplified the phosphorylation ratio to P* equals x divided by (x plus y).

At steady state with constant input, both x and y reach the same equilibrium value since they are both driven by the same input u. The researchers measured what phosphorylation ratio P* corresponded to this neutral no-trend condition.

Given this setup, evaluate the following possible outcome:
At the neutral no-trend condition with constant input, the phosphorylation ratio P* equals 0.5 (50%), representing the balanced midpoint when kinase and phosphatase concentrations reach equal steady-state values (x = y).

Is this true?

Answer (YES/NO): YES